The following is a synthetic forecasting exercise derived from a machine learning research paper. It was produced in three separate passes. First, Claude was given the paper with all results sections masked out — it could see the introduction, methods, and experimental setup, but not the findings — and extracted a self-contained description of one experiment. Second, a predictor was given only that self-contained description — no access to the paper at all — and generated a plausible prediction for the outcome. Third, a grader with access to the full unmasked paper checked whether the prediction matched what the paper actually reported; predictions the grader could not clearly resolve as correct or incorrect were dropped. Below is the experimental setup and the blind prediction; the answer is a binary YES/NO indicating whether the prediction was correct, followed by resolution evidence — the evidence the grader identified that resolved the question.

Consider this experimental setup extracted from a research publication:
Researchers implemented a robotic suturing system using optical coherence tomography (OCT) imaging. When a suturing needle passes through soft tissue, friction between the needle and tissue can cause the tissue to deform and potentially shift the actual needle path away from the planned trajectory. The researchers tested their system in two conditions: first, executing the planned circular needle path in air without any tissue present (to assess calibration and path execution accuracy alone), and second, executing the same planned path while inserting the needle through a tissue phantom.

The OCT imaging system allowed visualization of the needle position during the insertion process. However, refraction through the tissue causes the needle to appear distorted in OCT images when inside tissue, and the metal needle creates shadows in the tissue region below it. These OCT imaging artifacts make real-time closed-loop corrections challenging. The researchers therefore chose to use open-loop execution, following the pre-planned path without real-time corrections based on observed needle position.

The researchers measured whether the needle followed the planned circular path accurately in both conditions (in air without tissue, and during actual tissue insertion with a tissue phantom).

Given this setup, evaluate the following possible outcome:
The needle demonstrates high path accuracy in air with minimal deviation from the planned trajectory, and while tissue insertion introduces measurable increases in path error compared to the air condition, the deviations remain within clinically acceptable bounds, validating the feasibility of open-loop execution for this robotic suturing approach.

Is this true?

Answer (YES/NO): YES